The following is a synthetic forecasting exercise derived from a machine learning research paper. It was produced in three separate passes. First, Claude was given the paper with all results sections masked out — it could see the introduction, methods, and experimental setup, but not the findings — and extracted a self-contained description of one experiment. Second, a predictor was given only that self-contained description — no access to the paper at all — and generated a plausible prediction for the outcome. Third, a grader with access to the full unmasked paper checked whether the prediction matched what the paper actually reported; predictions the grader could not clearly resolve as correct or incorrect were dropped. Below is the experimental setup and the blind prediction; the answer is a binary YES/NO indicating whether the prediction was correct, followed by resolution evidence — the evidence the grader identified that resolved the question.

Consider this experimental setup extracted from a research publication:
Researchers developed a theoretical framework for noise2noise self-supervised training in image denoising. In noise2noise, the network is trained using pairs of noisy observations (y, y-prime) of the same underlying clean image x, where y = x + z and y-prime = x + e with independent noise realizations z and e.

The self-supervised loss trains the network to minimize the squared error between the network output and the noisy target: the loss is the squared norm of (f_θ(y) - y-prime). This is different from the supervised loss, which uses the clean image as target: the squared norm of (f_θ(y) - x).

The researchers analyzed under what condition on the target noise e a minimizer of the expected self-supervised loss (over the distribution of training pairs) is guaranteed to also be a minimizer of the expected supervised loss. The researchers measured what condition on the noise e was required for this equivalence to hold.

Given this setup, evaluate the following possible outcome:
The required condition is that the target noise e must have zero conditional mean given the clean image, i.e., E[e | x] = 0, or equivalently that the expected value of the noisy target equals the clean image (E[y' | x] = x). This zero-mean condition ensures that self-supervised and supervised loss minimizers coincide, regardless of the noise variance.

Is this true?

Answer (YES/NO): NO